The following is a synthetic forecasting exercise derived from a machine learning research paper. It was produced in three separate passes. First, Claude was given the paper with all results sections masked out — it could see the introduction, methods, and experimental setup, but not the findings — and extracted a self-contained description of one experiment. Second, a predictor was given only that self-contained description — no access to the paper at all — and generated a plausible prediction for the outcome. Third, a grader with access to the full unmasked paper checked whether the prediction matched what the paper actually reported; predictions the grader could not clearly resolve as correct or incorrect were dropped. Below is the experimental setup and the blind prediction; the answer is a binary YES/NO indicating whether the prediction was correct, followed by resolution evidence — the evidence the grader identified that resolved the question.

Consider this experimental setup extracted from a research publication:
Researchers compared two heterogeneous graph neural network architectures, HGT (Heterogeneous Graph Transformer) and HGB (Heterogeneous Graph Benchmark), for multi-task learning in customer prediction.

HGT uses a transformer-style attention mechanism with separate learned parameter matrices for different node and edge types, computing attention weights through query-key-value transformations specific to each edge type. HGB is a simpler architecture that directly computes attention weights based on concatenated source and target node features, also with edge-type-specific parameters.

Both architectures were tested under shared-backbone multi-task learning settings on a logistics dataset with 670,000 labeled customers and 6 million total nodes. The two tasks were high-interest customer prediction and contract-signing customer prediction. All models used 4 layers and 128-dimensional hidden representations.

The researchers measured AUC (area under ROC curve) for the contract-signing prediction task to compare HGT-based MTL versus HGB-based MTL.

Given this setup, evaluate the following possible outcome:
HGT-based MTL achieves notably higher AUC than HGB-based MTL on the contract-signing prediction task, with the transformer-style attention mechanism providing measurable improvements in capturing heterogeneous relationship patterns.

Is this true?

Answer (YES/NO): NO